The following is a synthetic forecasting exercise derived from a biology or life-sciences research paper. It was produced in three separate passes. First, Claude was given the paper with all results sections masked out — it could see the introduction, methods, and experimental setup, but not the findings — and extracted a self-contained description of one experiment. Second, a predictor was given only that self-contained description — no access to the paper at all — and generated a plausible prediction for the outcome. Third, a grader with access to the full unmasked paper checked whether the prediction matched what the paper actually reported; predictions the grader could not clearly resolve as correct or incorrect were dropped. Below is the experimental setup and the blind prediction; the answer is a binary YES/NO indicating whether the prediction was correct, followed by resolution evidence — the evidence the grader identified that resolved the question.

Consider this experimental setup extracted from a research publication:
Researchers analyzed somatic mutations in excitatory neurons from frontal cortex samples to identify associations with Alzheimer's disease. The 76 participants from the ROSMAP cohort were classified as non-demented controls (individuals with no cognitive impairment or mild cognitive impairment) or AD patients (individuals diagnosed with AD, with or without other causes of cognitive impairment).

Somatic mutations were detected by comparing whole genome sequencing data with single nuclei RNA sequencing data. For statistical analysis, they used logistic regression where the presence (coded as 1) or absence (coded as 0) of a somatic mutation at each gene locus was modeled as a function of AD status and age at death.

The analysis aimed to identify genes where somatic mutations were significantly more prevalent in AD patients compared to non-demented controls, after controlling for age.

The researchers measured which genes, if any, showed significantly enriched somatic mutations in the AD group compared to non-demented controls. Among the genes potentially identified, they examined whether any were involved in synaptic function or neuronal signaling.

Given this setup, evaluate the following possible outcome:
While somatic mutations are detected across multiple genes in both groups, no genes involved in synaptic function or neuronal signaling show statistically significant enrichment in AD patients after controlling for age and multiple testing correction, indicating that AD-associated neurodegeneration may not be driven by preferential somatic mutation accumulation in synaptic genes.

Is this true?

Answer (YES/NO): NO